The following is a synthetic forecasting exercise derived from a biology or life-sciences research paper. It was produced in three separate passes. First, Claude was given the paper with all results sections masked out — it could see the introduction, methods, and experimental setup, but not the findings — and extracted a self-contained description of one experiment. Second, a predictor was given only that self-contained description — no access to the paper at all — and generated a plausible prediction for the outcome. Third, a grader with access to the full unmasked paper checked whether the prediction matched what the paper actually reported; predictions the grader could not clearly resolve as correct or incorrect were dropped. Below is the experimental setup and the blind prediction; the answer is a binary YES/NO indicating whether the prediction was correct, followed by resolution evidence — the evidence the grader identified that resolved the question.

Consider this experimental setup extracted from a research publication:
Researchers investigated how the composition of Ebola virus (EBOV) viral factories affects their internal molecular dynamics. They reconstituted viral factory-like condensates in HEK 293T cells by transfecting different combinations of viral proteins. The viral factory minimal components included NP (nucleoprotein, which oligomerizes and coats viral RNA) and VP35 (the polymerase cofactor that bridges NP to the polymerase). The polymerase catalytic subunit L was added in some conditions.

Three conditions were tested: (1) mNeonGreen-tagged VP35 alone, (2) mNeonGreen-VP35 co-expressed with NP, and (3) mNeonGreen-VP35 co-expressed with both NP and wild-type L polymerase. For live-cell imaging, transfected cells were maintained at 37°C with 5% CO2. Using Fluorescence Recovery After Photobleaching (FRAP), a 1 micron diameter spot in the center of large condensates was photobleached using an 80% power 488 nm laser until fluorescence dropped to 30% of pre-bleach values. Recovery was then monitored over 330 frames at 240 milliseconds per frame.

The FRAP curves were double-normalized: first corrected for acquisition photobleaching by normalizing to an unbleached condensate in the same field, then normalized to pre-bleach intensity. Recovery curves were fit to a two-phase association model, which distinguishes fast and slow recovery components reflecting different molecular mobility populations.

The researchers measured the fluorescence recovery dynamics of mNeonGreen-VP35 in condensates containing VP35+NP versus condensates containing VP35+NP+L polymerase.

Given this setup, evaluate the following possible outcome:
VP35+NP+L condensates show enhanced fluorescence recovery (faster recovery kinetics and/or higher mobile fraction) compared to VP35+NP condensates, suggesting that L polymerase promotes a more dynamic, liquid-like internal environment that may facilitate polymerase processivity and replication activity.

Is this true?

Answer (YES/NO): NO